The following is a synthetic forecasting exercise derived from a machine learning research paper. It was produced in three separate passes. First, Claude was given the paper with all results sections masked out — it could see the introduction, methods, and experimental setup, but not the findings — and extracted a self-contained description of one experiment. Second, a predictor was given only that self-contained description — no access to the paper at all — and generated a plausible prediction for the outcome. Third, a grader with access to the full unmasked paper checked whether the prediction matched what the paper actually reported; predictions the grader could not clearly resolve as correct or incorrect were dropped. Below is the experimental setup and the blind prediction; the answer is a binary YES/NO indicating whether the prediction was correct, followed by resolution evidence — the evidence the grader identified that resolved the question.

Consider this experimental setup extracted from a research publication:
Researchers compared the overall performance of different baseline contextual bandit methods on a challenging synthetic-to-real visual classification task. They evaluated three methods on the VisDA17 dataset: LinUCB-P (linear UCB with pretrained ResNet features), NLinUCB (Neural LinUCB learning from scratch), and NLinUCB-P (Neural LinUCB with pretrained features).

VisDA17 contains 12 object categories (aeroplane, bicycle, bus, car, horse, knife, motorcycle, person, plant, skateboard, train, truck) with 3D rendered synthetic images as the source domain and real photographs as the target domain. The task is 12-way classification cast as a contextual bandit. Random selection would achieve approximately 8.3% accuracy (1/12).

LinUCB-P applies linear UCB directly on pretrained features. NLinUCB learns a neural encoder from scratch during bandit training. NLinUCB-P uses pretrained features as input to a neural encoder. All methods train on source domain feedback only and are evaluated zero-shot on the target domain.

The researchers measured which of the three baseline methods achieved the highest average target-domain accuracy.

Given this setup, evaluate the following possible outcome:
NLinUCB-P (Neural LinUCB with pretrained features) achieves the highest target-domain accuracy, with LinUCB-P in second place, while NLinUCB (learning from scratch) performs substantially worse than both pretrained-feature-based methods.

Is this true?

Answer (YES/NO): NO